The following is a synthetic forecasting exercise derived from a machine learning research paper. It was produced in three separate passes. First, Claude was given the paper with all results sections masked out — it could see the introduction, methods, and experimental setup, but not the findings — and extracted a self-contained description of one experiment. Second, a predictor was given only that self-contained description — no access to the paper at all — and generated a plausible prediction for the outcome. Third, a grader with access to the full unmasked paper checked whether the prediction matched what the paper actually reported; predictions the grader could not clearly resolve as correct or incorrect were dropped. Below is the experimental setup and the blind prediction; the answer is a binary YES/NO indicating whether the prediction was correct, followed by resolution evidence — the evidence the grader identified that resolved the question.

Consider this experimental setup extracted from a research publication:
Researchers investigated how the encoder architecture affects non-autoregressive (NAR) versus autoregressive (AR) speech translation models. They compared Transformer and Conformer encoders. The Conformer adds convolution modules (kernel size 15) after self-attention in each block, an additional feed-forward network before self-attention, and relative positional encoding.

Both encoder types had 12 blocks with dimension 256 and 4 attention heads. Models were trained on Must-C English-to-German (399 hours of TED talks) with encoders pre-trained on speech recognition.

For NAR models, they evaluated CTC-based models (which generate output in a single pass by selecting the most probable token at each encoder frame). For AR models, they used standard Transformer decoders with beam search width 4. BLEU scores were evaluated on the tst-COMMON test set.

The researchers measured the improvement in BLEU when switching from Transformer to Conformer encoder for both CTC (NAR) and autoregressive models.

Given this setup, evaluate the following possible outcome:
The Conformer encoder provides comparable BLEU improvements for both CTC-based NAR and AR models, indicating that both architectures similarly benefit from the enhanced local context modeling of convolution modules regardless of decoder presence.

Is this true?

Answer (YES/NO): NO